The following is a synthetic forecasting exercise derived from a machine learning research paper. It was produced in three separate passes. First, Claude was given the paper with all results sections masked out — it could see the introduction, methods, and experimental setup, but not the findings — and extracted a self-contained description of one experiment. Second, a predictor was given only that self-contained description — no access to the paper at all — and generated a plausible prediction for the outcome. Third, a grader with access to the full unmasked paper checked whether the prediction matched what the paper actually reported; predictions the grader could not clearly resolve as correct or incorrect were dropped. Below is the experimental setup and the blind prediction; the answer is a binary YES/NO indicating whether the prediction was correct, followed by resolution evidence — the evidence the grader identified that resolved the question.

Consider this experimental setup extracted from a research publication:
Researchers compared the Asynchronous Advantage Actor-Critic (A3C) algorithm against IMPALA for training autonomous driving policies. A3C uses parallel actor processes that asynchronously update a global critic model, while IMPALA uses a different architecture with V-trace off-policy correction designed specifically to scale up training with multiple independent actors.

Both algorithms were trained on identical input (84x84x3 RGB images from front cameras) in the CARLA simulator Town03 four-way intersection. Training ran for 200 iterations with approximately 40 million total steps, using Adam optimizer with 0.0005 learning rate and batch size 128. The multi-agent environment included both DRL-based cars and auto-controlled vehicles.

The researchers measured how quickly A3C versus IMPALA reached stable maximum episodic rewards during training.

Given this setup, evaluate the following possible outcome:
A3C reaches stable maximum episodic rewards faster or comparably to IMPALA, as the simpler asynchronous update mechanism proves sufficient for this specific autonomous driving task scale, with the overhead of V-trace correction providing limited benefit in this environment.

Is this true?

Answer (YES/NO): YES